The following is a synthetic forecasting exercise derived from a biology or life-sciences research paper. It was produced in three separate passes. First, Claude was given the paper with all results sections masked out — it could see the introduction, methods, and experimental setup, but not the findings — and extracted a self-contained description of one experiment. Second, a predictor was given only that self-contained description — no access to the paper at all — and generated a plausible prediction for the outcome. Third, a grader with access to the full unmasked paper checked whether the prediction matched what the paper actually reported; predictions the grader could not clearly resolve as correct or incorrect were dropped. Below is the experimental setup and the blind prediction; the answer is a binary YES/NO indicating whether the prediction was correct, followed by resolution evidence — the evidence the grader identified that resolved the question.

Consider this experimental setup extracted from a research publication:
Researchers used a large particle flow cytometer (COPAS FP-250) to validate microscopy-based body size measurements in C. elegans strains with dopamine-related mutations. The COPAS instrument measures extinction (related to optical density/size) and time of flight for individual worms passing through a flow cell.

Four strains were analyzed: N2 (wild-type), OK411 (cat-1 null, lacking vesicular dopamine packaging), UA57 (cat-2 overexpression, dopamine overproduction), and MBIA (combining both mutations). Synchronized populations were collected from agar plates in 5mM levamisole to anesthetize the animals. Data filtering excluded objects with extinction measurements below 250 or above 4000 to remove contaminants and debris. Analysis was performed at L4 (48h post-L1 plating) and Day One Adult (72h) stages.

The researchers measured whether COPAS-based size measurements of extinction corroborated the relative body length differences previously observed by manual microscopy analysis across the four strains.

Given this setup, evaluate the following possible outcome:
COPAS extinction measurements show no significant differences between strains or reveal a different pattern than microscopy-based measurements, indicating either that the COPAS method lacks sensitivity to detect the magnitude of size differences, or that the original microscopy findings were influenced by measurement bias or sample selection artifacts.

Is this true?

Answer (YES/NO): NO